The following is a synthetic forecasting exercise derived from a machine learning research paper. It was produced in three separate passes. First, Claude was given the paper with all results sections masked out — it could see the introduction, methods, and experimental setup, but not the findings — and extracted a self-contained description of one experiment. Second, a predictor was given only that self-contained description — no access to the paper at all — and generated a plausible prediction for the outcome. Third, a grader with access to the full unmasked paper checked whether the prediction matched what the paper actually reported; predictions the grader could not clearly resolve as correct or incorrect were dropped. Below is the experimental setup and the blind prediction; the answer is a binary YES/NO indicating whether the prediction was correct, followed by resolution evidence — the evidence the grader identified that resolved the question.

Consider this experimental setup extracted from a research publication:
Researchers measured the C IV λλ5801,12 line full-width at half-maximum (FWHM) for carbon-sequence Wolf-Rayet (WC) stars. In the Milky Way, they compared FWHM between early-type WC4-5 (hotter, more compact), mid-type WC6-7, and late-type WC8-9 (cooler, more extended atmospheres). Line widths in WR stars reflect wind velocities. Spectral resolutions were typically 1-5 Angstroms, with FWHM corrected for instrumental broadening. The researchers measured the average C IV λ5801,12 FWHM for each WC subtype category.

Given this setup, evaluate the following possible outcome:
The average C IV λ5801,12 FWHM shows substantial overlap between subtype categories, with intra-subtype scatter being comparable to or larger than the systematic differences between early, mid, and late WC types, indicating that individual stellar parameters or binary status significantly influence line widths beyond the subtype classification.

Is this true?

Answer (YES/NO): NO